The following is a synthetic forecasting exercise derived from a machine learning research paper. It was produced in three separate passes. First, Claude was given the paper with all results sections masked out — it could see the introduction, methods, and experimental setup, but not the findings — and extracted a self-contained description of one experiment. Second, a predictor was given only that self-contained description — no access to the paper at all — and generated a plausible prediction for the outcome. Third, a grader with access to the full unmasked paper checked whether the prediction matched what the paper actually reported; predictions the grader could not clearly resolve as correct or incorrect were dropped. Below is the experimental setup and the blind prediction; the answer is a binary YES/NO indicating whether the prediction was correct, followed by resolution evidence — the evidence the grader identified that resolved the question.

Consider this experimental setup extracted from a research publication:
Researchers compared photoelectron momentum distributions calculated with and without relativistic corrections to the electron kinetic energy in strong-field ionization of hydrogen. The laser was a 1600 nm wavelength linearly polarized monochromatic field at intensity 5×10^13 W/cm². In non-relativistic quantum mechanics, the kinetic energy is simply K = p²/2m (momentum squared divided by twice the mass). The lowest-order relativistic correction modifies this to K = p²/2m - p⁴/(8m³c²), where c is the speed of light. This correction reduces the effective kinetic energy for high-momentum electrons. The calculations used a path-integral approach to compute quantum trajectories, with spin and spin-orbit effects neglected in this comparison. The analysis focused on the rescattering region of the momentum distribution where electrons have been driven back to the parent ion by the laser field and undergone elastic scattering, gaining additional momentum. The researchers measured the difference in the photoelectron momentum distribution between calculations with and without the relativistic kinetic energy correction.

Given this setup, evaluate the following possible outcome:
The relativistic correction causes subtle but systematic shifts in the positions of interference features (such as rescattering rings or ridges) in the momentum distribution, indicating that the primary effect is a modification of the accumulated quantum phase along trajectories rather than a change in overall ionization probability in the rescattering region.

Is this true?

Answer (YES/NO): NO